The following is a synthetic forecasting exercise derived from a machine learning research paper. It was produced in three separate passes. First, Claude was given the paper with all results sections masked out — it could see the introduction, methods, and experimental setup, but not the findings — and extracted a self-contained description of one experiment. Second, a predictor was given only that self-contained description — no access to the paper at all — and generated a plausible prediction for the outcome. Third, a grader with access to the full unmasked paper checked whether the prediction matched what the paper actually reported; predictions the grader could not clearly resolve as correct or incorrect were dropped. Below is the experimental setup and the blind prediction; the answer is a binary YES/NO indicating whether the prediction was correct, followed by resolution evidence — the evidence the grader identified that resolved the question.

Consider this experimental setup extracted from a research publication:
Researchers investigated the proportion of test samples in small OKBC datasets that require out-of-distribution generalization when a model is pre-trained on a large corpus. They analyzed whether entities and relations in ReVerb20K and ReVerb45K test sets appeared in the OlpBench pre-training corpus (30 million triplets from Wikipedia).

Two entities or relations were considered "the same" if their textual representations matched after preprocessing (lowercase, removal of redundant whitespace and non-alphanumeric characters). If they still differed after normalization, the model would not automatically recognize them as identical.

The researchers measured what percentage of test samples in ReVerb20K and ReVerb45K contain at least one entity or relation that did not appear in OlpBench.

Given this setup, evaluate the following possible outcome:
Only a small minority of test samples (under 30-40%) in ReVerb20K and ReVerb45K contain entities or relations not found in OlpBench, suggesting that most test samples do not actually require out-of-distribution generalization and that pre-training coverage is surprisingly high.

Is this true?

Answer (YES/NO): NO